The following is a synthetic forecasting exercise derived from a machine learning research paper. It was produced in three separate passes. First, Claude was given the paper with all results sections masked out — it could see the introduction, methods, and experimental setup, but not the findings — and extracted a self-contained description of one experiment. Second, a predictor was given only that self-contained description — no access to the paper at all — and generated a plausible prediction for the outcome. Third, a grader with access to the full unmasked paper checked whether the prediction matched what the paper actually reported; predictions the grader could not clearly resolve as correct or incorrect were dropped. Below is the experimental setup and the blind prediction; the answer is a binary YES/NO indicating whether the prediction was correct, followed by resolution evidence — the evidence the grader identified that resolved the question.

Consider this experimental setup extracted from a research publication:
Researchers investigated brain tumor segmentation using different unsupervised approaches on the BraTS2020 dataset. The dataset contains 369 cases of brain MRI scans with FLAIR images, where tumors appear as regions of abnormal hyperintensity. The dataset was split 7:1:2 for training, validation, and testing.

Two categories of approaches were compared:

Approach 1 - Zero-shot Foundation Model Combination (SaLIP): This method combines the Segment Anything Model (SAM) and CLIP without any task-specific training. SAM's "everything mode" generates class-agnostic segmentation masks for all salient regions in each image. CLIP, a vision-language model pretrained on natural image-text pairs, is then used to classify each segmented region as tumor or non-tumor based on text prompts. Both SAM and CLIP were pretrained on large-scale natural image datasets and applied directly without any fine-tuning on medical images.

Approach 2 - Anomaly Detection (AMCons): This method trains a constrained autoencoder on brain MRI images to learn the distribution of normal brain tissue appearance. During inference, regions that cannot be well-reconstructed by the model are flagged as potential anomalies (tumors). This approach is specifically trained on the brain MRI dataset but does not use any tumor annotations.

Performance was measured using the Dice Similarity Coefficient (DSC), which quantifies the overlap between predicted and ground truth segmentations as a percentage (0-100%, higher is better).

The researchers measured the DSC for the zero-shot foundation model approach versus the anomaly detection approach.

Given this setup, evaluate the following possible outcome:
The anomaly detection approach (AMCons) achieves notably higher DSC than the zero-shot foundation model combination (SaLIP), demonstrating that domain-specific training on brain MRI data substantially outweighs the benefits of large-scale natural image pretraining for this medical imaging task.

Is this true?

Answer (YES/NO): YES